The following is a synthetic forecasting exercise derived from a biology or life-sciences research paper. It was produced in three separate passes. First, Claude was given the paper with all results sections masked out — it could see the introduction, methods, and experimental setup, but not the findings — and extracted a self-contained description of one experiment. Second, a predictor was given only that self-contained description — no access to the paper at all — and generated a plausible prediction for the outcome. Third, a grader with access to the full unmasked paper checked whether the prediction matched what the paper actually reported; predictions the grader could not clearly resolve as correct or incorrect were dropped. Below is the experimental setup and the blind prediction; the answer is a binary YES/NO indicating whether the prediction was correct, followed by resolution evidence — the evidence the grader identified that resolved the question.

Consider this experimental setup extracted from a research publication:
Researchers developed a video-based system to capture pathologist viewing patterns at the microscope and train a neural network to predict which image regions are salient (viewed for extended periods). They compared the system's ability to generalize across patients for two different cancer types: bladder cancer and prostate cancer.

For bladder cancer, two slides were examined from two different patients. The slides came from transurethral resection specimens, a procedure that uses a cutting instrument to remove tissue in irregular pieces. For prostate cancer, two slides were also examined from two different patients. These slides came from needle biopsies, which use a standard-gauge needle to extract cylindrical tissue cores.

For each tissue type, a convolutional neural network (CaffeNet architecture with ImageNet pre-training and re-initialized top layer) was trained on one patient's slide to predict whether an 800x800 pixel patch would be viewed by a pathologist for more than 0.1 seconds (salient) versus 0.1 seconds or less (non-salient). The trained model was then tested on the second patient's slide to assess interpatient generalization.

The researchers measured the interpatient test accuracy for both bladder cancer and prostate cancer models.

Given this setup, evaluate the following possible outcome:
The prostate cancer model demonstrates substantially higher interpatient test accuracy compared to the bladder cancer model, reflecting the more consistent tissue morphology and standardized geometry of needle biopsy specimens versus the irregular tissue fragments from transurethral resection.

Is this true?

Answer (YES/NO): YES